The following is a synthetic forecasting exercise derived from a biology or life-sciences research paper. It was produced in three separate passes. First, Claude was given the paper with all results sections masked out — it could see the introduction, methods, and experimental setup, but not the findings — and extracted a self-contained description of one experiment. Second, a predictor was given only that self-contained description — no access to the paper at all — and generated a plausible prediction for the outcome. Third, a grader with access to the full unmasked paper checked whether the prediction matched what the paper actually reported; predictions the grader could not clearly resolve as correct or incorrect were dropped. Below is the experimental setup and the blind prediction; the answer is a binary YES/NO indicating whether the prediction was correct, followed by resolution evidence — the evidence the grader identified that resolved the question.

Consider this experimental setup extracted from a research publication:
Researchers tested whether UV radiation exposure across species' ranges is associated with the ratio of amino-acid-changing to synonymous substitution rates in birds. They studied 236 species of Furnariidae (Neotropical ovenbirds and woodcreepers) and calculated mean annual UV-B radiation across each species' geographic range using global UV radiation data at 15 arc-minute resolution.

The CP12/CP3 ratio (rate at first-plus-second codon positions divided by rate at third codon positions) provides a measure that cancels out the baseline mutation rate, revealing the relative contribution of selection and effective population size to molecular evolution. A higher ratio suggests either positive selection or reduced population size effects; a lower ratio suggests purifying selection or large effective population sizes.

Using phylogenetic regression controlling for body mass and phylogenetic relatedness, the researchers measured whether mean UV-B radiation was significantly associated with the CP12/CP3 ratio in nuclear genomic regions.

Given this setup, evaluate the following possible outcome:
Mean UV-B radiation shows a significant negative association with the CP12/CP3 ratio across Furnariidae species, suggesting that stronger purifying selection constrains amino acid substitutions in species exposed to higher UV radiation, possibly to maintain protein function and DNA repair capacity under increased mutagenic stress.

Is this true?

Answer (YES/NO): NO